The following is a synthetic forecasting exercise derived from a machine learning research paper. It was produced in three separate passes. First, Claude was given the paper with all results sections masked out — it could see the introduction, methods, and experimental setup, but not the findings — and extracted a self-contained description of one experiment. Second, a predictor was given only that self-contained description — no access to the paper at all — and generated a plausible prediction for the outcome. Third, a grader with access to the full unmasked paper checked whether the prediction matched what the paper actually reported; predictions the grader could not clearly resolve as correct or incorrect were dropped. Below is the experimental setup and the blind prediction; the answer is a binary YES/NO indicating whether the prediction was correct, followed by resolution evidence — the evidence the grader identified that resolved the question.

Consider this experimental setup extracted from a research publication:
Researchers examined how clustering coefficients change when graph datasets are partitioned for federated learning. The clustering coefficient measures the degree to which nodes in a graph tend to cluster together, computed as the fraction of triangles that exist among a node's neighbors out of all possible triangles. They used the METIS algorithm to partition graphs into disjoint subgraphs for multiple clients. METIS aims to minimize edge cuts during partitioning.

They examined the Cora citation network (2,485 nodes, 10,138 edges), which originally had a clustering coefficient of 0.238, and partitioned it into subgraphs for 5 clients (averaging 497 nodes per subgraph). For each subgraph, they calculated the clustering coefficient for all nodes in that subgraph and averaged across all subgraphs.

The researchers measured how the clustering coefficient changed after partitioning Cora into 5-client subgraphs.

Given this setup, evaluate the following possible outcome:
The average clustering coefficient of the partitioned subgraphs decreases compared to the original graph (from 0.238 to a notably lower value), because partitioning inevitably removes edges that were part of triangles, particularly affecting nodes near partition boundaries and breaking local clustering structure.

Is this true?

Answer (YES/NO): NO